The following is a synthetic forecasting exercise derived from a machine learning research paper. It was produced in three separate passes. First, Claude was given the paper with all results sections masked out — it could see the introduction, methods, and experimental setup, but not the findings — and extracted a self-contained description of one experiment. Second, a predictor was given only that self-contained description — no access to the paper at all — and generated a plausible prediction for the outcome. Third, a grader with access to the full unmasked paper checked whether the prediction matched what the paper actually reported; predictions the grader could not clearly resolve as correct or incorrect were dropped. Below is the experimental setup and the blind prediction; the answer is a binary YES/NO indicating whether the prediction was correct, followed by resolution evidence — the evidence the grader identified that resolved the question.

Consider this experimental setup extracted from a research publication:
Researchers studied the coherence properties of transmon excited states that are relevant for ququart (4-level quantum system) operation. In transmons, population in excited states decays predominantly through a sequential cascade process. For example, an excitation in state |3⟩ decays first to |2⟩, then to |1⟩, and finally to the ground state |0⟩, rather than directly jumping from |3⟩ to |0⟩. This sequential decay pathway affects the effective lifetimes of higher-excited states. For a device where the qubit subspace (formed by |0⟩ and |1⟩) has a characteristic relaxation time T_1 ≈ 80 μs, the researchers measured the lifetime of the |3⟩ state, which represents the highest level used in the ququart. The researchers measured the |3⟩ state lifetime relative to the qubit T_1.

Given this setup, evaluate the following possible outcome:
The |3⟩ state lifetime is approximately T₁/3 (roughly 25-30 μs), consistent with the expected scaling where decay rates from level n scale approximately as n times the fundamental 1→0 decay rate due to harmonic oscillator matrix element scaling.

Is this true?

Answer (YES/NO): YES